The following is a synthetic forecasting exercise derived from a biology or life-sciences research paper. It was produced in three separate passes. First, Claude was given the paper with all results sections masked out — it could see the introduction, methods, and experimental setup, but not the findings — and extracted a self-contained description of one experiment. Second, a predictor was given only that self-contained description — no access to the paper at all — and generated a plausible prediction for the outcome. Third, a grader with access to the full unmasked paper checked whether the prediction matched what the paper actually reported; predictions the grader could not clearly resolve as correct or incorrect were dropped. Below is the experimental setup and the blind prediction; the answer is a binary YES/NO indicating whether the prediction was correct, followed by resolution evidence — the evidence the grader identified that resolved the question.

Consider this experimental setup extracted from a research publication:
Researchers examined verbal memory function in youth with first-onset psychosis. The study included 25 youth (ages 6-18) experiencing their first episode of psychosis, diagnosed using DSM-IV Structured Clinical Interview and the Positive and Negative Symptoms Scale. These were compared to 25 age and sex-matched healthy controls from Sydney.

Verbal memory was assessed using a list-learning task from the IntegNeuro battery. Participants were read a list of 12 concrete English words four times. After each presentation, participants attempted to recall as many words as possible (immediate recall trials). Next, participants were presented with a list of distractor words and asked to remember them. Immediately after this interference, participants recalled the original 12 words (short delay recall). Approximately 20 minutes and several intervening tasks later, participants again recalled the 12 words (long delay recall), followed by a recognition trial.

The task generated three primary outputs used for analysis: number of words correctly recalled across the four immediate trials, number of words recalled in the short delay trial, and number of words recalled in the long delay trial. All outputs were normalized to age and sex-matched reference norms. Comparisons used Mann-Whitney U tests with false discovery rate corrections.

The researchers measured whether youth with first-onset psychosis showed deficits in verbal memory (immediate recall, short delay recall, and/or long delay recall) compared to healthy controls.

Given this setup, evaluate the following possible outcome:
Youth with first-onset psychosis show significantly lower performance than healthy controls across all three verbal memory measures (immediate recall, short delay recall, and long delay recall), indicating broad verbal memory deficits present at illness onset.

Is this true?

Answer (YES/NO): YES